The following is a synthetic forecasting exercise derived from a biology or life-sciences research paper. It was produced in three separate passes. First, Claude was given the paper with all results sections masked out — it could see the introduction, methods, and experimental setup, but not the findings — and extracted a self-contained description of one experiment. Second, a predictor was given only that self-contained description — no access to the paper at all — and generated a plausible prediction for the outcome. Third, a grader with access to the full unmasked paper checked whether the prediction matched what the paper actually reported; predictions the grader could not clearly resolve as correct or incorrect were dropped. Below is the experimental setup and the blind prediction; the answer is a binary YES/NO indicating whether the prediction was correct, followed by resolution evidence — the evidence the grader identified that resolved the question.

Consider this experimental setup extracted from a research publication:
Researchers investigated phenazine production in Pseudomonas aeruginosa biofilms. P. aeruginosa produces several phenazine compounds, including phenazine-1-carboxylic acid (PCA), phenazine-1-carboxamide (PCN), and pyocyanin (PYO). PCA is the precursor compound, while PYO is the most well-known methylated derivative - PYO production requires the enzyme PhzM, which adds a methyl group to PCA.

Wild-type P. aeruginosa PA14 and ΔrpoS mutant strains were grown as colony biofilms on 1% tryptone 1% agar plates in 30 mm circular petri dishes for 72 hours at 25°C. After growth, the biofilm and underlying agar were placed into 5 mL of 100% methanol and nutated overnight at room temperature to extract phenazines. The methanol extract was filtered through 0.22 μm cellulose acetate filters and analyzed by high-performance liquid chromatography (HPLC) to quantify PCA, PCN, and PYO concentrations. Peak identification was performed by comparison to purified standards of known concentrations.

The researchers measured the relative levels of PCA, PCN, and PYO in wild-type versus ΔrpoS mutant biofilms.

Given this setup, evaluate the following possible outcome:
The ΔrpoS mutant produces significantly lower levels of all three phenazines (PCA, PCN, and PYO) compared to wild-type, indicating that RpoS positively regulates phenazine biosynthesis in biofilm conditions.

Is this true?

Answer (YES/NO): NO